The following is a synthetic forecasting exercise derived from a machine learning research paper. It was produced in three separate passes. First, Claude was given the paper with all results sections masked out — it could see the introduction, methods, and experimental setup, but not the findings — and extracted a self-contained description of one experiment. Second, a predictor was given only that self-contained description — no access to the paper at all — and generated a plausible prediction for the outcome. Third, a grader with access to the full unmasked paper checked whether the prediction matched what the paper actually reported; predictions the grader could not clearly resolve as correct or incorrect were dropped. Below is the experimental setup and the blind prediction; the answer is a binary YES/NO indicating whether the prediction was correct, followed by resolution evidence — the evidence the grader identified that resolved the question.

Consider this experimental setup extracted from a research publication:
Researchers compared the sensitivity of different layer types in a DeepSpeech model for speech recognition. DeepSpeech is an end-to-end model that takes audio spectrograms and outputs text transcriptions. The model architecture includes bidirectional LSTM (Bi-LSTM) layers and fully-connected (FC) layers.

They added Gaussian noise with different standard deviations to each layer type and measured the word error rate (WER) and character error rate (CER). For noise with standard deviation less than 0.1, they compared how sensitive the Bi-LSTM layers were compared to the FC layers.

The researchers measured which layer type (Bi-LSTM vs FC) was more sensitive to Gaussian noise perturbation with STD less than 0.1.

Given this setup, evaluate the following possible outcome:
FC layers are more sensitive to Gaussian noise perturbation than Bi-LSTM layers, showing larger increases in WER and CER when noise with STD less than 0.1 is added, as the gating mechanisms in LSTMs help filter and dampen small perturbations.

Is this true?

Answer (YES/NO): NO